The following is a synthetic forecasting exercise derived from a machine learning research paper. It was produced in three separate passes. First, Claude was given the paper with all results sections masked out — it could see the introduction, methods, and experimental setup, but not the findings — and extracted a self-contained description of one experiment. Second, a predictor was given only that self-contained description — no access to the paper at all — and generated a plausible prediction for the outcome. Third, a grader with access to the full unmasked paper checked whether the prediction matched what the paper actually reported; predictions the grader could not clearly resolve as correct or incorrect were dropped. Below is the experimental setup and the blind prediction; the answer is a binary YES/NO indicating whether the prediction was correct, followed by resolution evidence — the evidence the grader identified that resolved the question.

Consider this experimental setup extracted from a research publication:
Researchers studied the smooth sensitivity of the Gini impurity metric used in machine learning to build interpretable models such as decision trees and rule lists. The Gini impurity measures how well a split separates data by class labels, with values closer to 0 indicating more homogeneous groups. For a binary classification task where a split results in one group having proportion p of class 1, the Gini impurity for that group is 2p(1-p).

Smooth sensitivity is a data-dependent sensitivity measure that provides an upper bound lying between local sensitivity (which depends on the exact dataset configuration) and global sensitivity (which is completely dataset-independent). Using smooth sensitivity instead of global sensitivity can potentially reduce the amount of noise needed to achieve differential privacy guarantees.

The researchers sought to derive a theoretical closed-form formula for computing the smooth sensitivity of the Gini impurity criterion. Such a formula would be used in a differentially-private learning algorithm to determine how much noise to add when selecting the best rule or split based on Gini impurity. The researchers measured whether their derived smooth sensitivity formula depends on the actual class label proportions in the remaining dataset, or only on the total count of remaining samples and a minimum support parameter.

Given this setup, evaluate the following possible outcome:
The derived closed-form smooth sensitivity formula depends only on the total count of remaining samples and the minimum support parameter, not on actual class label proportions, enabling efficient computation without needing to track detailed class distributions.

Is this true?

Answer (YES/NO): YES